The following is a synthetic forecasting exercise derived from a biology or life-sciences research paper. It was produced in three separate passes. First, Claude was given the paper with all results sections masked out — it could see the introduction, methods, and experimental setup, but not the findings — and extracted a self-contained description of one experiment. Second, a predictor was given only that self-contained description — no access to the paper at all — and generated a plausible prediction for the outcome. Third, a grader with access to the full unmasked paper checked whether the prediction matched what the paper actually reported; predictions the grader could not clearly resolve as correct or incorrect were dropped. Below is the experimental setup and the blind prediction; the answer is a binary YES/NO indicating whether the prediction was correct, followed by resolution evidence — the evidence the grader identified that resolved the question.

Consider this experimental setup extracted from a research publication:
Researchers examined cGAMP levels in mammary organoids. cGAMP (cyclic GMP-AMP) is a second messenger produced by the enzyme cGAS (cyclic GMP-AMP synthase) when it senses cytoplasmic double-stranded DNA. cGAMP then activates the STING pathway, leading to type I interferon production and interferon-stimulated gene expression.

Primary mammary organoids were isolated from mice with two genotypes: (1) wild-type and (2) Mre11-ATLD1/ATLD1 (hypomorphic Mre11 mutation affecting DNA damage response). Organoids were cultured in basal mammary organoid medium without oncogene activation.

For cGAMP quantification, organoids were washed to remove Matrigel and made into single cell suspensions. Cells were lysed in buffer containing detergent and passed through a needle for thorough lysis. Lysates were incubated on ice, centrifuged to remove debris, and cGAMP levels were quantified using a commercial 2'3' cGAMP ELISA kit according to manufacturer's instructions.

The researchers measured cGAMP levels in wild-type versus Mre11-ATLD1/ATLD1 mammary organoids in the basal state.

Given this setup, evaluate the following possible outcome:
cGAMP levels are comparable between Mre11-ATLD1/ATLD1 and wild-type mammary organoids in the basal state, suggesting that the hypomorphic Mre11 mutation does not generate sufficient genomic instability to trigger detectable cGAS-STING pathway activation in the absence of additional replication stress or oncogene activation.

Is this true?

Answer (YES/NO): YES